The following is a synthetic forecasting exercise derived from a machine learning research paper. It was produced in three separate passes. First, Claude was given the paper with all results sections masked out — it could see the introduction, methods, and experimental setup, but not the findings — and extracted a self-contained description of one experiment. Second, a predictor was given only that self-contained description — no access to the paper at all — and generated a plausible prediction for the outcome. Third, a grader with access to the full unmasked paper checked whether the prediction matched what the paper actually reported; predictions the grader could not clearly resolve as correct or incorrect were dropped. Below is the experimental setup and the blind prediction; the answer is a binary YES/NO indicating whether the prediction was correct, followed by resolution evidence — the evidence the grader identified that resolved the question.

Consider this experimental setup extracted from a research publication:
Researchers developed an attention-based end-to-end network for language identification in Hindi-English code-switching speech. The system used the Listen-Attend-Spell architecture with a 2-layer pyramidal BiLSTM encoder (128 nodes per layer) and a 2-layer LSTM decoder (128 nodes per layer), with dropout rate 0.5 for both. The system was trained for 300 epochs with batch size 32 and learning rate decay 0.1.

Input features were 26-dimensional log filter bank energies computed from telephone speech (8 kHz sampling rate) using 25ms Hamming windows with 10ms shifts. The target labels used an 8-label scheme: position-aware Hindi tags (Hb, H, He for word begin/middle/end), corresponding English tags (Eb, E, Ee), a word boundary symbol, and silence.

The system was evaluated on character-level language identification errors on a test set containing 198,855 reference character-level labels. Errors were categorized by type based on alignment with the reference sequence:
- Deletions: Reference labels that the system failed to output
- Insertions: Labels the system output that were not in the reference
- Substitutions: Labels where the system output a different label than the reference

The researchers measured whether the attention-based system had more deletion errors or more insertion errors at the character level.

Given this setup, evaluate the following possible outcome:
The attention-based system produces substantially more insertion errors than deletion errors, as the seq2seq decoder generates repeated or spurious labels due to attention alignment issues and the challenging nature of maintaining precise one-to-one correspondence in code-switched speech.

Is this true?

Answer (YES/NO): NO